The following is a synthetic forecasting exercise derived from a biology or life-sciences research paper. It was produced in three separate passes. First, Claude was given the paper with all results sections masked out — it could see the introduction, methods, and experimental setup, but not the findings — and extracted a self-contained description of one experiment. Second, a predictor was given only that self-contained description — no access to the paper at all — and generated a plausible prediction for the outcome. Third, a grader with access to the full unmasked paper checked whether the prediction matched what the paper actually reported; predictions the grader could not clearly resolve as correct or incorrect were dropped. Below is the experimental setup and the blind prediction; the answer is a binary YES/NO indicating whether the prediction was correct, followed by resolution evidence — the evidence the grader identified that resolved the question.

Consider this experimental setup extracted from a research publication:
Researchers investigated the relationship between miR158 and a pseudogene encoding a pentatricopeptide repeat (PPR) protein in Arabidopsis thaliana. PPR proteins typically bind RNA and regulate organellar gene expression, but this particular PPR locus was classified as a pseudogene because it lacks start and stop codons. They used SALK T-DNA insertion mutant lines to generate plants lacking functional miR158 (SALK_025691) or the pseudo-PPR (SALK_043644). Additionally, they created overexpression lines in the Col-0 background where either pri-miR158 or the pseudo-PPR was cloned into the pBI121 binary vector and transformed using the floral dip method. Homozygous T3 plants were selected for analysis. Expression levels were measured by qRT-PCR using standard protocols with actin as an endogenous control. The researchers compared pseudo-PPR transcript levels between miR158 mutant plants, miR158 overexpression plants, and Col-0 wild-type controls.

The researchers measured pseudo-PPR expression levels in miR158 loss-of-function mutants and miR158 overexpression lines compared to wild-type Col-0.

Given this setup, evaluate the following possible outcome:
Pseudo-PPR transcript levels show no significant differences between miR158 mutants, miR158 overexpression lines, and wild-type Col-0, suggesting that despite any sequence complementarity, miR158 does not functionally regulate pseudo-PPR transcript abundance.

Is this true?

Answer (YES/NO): NO